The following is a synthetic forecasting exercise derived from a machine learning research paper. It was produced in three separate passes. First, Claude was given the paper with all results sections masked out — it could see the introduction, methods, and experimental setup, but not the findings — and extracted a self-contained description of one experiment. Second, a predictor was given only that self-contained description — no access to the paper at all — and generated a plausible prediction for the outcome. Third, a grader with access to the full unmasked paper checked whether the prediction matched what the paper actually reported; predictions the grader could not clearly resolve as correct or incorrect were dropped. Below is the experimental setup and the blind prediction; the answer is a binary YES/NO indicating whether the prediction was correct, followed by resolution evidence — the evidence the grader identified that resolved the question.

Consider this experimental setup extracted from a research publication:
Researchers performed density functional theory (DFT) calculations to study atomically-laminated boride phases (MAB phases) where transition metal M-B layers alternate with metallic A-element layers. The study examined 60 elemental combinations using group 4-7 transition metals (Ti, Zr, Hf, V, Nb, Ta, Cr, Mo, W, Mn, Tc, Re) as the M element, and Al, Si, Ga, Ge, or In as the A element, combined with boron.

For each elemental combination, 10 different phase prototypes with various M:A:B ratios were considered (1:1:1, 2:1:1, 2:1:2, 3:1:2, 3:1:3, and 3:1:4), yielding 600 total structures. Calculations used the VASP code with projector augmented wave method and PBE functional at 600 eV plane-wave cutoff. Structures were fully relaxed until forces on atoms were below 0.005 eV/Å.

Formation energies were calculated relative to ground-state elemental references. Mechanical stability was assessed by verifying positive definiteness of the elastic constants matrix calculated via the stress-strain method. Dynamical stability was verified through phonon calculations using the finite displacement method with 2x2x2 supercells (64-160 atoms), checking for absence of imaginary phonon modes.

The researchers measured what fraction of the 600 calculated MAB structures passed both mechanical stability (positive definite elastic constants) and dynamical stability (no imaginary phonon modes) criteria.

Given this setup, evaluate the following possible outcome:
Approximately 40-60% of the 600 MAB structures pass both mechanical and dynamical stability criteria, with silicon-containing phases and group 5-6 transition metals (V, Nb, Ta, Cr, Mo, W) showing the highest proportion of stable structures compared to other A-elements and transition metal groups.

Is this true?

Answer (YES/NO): NO